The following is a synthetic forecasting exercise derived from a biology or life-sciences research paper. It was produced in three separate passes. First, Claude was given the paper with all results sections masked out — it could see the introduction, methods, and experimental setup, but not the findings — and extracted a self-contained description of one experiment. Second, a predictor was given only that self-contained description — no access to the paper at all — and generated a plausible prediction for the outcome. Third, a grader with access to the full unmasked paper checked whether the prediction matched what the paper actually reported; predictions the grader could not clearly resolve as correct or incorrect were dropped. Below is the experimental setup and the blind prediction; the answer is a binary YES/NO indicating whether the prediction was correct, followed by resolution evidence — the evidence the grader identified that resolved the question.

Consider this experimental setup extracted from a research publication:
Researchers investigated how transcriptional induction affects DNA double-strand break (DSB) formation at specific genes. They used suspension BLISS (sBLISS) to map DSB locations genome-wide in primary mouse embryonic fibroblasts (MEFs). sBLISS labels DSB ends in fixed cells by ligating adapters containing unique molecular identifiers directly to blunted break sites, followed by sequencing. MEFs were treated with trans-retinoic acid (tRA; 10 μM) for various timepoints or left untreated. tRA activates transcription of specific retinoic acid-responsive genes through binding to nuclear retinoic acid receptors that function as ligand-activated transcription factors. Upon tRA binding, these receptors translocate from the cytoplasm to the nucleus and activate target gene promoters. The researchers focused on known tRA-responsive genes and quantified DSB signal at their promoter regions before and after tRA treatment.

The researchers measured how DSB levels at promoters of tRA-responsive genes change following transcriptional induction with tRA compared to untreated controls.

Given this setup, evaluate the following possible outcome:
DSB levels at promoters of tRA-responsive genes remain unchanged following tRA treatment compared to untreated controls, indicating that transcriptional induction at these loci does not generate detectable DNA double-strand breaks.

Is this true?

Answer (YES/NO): NO